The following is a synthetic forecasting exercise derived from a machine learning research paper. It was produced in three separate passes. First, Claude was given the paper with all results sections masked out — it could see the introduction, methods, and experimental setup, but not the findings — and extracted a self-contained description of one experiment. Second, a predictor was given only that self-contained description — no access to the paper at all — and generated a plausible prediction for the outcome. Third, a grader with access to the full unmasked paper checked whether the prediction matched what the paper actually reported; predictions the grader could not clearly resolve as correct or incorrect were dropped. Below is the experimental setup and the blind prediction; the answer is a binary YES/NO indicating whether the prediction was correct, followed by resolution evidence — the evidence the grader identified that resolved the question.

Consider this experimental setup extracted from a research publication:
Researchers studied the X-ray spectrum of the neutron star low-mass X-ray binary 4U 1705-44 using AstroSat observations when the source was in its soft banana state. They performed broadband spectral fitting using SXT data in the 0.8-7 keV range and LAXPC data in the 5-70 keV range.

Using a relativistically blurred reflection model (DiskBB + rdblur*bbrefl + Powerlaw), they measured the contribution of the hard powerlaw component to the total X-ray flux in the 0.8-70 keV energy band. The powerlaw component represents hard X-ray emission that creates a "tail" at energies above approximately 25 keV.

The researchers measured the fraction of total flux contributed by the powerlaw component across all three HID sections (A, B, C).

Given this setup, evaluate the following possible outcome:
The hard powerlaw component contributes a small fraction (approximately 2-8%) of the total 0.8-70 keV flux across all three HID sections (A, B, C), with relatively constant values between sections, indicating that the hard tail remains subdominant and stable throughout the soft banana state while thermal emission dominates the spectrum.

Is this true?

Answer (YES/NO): NO